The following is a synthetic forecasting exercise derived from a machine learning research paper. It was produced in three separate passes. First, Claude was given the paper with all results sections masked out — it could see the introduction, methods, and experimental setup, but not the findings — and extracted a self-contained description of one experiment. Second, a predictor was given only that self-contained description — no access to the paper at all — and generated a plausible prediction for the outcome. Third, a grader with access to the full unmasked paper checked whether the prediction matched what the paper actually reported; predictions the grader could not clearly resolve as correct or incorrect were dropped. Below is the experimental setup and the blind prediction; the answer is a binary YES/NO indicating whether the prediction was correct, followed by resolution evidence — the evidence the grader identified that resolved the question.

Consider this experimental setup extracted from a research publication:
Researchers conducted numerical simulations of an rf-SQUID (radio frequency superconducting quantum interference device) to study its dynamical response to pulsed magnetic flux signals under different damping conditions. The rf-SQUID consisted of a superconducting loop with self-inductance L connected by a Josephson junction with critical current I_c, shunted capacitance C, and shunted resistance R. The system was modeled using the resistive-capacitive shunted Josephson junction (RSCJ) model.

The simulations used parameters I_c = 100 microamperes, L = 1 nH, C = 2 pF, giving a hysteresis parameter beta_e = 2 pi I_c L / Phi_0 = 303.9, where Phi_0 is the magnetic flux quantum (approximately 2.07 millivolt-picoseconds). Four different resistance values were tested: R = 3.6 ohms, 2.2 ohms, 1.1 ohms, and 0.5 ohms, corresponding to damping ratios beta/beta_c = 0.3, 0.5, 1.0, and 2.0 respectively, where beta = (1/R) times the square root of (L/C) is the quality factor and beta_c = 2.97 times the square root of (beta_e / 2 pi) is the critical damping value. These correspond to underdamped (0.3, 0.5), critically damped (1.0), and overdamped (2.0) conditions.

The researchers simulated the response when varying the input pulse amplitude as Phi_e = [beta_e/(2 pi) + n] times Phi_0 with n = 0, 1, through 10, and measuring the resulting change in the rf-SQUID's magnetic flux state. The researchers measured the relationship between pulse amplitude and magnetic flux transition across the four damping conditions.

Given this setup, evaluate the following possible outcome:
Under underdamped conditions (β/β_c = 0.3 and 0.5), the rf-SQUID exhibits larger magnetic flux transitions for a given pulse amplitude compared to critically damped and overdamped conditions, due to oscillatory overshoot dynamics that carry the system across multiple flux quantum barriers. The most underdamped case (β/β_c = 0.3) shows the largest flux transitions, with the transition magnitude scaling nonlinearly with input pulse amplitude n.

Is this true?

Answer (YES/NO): NO